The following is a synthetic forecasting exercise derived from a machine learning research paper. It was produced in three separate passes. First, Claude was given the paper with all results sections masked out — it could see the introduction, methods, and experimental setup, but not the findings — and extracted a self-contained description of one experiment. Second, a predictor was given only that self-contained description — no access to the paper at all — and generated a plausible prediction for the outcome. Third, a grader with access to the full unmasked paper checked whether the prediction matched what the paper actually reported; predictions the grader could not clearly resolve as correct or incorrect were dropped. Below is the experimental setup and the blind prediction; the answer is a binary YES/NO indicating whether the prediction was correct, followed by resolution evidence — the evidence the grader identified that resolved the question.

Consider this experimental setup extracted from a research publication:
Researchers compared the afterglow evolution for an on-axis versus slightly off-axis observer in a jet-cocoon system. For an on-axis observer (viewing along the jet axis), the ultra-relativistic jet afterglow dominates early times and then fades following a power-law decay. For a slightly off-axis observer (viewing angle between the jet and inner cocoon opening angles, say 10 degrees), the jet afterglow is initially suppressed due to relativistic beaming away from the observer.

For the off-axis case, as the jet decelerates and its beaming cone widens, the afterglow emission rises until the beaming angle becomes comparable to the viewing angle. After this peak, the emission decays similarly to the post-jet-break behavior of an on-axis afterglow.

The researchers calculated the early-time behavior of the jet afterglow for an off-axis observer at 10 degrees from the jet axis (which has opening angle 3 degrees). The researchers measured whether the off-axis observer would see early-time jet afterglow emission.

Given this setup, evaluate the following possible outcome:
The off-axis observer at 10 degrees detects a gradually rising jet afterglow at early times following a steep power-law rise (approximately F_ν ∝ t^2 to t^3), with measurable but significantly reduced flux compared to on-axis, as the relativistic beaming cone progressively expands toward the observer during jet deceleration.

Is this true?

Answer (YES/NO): NO